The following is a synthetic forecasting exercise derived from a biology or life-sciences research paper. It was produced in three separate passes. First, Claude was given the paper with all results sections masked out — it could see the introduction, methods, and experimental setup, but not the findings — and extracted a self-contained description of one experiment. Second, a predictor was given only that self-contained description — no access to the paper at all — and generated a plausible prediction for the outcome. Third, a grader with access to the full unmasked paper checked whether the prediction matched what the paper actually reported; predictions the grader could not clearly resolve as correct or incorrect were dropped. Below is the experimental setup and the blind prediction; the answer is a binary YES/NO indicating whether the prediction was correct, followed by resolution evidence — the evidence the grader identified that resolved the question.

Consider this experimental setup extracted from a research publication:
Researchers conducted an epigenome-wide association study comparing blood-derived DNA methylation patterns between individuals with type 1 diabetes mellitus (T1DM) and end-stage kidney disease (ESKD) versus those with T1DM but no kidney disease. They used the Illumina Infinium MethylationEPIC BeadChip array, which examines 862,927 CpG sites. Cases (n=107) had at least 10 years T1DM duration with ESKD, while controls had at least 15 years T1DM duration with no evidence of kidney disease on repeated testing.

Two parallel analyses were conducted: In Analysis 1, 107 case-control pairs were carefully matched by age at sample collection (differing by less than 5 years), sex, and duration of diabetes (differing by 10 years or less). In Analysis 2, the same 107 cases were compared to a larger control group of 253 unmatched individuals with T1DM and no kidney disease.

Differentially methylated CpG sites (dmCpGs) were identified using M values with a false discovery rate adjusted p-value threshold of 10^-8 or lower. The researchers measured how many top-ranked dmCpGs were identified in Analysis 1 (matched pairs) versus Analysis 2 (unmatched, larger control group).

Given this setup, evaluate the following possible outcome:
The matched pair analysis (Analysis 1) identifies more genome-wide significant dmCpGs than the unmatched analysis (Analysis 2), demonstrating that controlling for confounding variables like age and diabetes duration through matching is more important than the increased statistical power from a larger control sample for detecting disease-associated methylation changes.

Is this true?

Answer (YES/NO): NO